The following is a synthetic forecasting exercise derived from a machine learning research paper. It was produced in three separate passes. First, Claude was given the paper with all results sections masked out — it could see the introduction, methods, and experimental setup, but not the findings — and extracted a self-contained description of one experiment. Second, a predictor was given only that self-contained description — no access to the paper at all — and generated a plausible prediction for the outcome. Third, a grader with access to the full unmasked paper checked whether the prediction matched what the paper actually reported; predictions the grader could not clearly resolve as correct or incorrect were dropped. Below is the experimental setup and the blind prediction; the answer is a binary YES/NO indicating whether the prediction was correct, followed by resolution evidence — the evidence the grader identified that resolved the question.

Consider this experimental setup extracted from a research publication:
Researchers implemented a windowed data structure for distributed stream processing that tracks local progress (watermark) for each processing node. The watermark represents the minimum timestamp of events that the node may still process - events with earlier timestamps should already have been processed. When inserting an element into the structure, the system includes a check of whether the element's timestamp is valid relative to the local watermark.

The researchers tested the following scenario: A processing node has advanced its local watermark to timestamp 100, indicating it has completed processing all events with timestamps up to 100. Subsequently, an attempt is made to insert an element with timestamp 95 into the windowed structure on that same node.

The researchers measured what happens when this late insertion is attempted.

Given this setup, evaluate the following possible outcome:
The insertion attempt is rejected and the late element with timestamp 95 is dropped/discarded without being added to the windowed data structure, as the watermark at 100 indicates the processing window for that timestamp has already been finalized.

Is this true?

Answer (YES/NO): NO